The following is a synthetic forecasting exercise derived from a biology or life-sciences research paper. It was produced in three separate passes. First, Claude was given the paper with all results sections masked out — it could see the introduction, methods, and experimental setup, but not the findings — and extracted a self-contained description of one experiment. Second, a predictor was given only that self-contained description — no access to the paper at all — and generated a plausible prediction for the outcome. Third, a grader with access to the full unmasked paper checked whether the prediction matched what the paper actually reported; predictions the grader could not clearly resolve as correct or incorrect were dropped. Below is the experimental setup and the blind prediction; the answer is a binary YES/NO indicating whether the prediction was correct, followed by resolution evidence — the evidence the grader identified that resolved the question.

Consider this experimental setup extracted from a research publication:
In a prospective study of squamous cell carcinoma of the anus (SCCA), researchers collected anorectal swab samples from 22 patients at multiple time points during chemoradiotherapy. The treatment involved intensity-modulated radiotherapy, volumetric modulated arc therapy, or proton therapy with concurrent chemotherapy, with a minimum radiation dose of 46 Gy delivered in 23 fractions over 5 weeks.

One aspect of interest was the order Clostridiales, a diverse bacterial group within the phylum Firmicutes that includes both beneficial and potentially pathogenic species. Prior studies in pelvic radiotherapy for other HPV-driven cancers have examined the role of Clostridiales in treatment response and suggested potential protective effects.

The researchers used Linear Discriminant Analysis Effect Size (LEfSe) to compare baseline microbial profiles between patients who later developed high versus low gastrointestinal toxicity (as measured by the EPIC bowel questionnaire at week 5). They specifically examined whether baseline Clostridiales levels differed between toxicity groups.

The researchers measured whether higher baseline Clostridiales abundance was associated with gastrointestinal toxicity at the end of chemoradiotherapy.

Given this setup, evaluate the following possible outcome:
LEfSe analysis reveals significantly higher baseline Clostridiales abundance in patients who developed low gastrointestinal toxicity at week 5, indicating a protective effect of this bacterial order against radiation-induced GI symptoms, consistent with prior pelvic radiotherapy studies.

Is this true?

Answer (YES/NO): NO